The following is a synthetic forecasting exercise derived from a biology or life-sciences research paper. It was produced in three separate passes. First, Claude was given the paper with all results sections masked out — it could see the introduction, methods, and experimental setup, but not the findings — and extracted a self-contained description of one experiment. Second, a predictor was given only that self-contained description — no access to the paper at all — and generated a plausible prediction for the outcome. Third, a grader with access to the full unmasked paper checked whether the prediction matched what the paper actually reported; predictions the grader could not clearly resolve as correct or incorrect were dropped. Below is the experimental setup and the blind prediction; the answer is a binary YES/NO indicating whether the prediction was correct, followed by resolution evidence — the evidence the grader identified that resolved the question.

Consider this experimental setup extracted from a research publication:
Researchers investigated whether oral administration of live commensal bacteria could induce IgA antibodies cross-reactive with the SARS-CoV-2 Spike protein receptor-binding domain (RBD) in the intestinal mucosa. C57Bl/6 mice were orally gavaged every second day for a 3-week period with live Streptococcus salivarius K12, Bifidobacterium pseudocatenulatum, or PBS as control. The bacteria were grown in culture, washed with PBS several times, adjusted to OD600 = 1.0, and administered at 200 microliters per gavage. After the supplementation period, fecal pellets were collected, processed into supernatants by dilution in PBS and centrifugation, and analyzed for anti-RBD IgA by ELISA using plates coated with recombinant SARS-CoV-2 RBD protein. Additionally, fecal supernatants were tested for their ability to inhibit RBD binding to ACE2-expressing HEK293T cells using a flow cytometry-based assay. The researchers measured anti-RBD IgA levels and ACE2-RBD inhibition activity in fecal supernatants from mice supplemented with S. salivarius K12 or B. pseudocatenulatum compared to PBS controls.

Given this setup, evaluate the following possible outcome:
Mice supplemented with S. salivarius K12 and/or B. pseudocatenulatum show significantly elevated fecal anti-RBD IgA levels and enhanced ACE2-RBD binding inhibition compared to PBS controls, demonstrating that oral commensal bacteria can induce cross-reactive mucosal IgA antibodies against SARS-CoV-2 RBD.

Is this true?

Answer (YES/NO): YES